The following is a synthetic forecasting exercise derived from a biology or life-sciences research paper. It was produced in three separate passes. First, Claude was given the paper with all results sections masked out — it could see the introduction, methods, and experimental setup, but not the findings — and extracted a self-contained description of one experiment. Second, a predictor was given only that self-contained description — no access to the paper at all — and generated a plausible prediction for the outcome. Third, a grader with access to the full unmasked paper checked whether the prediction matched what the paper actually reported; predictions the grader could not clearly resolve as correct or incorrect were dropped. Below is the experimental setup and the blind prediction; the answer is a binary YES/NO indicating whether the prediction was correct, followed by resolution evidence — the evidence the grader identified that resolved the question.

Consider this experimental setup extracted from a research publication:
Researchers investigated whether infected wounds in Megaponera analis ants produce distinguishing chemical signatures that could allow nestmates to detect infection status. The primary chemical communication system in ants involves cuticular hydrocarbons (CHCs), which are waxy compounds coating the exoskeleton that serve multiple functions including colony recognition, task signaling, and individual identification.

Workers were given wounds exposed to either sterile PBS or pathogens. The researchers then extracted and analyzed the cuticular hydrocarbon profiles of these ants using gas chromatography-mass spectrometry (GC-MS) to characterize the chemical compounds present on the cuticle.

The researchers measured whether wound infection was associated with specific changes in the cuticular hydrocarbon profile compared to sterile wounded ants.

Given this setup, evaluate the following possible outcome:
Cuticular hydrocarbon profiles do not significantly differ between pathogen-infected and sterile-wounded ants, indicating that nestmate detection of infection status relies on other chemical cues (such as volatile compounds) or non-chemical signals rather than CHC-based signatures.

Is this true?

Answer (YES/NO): NO